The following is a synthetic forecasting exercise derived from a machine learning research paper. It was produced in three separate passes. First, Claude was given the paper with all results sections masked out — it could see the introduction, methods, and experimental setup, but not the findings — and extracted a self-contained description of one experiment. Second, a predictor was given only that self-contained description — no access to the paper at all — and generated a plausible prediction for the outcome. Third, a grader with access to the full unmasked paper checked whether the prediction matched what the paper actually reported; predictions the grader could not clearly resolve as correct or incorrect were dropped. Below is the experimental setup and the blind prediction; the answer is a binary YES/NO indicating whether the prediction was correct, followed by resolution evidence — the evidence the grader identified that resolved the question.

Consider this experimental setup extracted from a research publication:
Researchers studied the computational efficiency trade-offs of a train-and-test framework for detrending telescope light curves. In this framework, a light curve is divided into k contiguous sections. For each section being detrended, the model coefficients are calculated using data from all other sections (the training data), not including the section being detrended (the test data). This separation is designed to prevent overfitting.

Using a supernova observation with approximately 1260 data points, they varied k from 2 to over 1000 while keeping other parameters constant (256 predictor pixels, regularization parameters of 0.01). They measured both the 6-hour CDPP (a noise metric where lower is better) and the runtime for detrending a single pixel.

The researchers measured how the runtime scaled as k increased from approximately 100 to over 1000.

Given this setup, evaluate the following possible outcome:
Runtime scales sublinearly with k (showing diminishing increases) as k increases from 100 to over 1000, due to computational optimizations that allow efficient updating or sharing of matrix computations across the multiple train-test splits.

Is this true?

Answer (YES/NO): NO